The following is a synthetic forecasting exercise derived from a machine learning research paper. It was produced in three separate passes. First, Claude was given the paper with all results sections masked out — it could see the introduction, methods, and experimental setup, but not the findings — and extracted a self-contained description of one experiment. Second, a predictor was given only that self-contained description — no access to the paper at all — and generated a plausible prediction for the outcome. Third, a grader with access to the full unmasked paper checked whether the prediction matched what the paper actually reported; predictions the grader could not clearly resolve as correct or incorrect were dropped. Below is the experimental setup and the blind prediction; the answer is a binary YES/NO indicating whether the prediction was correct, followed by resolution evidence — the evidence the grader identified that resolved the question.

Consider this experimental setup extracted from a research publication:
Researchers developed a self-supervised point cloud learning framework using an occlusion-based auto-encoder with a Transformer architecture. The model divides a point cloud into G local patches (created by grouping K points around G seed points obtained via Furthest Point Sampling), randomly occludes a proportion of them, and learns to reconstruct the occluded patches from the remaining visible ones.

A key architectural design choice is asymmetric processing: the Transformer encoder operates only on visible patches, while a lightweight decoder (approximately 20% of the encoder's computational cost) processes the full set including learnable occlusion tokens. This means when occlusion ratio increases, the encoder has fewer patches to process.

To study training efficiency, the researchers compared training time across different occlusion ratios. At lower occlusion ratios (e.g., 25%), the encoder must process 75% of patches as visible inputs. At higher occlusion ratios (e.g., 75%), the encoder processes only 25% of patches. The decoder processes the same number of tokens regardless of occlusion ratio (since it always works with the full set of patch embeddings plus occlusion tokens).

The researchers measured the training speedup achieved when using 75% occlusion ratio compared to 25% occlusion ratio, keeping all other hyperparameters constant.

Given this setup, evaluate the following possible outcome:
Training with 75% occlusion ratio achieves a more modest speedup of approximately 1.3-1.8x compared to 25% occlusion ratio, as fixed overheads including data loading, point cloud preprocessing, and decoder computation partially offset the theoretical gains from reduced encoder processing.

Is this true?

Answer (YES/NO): NO